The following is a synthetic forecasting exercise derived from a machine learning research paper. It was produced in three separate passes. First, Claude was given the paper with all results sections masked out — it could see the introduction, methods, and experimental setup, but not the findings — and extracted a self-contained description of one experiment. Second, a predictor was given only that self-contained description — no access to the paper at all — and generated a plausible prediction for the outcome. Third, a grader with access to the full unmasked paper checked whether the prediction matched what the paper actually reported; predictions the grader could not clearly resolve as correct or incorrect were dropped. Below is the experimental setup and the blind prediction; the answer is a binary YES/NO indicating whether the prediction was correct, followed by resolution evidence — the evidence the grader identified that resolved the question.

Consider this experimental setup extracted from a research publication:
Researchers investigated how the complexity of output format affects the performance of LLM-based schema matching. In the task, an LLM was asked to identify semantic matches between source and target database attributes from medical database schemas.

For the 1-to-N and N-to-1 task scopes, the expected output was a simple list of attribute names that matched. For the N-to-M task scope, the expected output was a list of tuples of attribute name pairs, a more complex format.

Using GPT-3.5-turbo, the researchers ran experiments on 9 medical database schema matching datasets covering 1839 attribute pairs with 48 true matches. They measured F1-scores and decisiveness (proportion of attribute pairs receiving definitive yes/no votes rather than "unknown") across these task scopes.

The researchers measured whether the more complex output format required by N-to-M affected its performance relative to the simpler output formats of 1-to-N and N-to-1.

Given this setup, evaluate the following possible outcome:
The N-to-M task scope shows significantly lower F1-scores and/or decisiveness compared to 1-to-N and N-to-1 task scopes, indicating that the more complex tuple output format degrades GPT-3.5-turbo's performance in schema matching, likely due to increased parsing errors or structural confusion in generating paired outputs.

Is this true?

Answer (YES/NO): YES